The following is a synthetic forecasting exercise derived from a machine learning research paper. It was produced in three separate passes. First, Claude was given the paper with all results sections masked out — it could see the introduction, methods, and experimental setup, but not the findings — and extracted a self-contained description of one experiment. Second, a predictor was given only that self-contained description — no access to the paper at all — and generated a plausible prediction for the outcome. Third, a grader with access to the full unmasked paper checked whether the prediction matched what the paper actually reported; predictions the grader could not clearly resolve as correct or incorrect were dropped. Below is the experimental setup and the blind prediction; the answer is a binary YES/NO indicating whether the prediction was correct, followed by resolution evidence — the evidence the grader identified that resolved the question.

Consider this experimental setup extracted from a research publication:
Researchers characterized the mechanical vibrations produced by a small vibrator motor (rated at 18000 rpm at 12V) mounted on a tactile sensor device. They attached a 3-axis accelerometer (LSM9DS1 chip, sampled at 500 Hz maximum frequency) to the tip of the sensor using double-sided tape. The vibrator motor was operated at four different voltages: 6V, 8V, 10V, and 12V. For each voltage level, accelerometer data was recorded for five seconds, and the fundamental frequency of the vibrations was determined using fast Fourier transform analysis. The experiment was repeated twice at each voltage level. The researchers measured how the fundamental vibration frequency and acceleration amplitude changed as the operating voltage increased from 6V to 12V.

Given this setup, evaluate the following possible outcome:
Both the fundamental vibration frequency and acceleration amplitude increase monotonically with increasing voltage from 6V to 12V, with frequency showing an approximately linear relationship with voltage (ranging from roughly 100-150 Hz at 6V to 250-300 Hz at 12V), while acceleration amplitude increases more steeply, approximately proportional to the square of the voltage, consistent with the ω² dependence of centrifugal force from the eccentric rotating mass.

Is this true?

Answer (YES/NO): NO